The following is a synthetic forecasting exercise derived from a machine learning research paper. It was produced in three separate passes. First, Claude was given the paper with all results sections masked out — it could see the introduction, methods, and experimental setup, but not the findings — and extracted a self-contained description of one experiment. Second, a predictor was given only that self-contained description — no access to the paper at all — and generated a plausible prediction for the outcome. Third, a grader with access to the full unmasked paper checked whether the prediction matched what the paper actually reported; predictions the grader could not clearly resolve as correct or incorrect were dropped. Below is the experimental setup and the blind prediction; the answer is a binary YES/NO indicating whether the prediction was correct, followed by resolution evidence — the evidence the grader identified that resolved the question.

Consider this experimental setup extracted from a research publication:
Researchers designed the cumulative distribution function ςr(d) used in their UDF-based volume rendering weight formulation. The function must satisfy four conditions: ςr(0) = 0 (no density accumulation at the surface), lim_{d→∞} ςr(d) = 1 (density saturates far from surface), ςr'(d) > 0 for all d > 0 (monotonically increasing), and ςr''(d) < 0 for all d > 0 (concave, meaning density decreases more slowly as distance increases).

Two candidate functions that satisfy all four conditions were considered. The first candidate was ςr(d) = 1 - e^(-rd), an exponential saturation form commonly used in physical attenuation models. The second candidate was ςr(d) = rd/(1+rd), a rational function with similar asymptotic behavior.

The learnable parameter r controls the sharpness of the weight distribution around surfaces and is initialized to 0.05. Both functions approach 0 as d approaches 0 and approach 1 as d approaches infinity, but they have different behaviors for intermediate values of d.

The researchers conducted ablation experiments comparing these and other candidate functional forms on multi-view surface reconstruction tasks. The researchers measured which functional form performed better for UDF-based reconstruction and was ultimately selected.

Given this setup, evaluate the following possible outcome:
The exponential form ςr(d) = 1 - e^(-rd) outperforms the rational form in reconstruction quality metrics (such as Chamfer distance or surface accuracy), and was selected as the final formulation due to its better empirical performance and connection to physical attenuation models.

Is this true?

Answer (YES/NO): NO